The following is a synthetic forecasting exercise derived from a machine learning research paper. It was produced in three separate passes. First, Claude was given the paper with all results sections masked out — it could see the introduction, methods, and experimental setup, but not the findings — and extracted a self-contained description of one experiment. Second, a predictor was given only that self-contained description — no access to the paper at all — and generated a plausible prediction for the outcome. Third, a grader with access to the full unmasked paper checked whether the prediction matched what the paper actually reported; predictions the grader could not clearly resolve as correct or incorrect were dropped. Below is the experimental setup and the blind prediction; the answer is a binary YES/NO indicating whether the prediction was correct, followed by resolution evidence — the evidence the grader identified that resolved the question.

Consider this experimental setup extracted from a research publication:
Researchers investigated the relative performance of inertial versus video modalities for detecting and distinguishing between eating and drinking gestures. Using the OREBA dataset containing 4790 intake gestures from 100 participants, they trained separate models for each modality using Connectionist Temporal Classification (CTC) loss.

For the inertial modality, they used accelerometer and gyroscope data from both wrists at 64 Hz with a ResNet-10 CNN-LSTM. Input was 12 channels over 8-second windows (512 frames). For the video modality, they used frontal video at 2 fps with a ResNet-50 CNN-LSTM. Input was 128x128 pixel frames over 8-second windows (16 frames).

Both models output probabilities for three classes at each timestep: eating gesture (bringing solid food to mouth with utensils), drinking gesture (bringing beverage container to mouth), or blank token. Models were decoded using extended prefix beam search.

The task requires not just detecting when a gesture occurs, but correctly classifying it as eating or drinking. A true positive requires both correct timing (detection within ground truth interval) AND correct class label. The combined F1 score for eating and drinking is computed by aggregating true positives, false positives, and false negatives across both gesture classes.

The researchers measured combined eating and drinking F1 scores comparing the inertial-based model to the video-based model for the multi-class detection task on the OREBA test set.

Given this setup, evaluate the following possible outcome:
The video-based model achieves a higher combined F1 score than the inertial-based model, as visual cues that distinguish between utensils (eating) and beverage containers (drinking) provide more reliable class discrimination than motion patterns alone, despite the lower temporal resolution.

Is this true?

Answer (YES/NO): YES